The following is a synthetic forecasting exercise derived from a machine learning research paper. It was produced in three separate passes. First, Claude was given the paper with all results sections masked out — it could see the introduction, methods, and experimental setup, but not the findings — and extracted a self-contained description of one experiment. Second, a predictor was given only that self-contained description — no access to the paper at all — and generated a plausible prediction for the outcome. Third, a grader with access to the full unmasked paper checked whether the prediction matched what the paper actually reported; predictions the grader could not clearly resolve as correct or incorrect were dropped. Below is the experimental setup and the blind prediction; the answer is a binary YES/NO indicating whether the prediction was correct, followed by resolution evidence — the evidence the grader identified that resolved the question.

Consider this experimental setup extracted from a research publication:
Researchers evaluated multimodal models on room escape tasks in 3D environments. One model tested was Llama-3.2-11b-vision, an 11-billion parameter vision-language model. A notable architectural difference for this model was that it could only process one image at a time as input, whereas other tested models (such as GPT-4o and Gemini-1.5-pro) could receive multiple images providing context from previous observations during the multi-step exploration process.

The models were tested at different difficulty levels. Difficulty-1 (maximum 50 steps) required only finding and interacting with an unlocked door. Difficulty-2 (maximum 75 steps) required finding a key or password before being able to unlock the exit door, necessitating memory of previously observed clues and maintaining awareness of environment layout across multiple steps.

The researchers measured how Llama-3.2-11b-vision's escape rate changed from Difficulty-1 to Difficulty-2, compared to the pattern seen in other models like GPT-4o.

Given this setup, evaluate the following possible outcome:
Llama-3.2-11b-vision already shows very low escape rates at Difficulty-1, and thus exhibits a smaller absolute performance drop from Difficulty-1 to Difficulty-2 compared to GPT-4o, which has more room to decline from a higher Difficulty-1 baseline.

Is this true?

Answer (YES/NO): NO